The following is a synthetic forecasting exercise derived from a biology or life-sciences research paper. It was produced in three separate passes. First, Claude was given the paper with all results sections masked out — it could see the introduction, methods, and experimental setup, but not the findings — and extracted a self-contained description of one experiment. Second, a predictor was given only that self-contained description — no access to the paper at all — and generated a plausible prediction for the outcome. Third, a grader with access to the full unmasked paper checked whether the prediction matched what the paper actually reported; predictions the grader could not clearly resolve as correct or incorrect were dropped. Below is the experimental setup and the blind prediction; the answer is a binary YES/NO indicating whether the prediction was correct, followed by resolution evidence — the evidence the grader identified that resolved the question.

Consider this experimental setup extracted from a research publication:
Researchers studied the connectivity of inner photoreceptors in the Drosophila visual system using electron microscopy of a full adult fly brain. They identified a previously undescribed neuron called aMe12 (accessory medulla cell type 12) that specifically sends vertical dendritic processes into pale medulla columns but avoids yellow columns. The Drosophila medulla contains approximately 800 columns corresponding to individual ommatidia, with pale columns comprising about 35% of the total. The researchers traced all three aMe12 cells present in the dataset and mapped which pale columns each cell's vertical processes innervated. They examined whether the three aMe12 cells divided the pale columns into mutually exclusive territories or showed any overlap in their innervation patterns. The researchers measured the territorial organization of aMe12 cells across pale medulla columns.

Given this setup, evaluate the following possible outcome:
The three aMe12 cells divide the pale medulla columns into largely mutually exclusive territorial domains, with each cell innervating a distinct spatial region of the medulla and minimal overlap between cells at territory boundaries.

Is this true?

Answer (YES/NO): NO